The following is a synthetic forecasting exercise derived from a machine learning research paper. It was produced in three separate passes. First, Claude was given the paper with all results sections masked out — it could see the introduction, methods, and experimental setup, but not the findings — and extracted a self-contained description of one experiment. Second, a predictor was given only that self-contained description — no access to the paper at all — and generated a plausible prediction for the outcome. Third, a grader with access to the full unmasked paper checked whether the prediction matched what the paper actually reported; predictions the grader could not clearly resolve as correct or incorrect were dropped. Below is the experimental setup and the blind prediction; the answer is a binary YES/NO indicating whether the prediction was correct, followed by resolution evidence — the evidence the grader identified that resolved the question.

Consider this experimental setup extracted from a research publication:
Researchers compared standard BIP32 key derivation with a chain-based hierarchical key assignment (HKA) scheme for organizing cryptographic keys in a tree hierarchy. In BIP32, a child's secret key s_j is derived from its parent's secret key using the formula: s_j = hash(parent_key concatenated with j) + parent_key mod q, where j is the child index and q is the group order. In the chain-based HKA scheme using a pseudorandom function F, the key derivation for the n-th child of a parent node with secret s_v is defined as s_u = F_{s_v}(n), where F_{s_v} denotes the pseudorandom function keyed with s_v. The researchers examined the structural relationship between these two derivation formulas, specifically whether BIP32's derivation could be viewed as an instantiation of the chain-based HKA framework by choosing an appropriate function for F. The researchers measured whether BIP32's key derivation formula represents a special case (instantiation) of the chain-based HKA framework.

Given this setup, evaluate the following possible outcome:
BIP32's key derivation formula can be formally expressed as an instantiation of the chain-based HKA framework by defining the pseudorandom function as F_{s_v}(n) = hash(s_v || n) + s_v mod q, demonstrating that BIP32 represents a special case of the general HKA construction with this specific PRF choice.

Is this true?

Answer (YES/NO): YES